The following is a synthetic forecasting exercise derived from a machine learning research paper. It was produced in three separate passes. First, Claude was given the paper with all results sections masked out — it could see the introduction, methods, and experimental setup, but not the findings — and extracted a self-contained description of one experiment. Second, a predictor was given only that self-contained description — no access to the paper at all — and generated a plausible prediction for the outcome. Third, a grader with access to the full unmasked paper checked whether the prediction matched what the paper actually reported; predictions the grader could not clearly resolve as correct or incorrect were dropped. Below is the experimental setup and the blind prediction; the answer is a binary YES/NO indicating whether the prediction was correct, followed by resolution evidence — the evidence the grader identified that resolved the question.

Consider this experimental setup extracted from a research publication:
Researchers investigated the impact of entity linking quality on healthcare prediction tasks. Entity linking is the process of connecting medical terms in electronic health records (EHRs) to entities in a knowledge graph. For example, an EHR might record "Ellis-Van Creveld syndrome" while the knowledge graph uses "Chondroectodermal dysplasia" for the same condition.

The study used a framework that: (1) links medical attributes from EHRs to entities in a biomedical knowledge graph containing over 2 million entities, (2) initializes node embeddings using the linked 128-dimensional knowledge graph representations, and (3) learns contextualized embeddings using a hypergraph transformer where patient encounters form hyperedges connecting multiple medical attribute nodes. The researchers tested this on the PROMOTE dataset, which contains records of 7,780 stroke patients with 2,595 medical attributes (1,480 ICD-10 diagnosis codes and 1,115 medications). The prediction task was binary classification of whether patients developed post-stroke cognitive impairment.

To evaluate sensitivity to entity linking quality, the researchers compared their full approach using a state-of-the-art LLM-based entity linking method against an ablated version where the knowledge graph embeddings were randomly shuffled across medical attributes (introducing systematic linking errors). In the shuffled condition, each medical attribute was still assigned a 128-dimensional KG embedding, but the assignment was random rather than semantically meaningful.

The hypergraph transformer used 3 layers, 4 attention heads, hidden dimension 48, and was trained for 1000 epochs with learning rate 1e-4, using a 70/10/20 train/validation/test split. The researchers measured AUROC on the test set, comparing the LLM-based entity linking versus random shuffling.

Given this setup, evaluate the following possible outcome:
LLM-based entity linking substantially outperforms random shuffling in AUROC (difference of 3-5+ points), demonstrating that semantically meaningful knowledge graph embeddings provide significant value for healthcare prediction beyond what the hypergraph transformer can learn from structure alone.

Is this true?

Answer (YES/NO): NO